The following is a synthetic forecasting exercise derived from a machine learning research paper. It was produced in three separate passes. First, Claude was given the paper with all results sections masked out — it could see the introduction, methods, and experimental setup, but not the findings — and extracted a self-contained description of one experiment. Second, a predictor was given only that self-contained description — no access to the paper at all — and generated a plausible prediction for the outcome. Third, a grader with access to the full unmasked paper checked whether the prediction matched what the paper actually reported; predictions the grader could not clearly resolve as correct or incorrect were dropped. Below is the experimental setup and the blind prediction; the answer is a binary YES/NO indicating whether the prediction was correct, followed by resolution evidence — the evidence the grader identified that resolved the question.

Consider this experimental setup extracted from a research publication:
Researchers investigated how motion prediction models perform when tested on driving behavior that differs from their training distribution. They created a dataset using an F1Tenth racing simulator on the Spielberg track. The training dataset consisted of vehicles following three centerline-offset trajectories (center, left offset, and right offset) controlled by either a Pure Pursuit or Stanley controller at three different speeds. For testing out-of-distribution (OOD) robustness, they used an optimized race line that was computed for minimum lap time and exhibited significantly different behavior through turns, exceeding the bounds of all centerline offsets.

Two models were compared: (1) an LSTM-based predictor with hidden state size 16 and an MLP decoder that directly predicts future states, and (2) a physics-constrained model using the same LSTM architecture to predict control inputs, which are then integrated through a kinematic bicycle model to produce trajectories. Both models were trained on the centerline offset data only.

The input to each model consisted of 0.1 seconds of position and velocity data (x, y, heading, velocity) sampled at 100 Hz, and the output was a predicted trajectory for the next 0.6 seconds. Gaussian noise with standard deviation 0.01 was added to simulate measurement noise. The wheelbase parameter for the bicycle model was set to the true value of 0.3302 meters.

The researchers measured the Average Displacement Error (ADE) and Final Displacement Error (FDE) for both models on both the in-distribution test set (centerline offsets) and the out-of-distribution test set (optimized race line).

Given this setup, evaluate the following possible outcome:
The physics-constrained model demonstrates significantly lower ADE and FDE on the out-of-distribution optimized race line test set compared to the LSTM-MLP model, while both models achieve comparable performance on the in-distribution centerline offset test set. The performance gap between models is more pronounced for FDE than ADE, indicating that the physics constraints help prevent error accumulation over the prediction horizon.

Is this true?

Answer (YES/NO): NO